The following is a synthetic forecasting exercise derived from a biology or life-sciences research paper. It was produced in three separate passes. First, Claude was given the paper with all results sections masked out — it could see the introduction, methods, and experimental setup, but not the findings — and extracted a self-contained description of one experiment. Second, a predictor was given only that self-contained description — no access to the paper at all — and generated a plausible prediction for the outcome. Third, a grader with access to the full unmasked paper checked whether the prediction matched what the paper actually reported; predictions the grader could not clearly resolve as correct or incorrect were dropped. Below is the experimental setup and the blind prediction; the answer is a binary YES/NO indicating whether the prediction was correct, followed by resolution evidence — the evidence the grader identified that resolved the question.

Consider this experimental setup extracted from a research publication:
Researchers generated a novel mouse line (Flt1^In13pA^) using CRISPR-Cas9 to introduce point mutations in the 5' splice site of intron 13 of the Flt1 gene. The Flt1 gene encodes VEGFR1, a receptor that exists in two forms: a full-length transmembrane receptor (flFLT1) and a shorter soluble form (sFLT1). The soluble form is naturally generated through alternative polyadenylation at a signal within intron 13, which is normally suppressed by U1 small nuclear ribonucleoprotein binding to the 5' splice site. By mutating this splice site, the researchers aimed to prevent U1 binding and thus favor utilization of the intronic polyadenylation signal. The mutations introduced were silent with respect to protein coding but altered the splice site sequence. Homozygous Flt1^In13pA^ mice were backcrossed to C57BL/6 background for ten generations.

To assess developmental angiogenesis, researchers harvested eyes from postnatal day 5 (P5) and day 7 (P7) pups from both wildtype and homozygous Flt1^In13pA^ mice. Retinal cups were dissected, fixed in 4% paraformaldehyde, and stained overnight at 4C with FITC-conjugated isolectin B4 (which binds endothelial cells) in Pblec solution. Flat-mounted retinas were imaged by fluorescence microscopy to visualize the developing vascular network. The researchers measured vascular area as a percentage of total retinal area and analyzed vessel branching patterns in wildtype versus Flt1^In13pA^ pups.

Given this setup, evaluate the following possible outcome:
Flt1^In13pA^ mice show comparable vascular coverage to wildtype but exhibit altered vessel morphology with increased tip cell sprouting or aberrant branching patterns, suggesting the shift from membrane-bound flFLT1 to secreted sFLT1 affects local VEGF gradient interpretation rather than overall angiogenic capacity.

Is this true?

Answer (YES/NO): NO